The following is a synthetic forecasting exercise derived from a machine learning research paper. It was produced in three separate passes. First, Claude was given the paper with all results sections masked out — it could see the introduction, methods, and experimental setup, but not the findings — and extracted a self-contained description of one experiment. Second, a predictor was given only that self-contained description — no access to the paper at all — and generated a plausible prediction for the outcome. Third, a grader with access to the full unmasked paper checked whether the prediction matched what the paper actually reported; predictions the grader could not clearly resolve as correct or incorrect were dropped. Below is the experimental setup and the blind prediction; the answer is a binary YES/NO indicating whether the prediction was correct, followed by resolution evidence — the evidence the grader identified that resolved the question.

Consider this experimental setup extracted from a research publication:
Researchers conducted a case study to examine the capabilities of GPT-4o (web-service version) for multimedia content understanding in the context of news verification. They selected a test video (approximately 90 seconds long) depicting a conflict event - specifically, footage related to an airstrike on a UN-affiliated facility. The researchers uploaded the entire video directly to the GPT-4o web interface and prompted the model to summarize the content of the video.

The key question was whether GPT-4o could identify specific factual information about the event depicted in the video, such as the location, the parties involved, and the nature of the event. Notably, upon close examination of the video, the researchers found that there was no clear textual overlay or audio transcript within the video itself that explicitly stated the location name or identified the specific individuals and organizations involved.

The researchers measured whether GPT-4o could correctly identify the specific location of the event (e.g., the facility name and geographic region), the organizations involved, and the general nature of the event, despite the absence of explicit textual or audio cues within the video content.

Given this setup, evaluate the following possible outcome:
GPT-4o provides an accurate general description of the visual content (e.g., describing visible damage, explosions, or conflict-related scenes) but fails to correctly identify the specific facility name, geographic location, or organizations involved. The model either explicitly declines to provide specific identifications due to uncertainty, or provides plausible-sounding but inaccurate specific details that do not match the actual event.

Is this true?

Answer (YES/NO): NO